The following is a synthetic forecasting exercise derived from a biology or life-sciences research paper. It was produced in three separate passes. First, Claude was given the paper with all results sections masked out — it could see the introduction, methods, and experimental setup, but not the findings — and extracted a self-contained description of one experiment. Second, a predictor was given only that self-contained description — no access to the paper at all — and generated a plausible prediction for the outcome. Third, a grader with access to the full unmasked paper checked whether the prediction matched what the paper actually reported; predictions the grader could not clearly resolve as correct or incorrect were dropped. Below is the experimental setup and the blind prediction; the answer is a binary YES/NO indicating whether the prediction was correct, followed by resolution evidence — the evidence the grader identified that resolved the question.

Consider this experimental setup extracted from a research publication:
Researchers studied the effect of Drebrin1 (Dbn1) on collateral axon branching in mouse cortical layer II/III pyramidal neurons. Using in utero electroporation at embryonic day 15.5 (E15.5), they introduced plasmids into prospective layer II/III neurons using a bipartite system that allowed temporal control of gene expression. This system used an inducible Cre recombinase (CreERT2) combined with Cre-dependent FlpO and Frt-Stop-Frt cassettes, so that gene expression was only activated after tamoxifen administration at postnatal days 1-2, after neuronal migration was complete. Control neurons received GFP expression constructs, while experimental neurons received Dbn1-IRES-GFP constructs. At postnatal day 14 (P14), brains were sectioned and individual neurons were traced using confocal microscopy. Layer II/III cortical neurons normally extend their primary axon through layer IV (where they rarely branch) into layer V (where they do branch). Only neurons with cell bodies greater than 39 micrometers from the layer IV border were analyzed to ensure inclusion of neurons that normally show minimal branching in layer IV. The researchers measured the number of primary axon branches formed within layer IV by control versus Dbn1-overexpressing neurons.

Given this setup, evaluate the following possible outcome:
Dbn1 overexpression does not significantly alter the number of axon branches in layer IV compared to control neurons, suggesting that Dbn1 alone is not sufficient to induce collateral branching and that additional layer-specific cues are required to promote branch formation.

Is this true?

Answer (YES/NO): YES